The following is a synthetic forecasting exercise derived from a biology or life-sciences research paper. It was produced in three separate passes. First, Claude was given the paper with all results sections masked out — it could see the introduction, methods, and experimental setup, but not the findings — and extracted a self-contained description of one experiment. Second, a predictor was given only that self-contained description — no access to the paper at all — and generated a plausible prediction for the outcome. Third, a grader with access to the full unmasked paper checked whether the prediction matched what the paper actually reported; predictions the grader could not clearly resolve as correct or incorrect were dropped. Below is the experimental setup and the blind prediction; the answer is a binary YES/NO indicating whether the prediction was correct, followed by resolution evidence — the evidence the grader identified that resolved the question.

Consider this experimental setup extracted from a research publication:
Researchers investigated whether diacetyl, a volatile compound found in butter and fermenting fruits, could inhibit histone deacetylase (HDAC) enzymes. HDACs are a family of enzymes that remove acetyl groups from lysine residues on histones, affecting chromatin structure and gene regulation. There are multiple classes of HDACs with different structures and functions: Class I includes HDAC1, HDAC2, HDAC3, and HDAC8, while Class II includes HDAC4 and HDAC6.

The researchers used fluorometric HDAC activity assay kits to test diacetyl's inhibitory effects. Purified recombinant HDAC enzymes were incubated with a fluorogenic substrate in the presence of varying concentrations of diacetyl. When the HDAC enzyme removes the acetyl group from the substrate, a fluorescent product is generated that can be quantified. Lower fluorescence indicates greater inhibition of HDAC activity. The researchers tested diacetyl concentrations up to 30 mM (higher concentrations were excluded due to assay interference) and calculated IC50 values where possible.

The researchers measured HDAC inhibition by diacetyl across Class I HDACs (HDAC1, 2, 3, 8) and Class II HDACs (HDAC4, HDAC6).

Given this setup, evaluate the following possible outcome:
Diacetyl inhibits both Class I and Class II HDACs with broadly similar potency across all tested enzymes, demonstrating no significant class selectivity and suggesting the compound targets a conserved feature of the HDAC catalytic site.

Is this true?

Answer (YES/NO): NO